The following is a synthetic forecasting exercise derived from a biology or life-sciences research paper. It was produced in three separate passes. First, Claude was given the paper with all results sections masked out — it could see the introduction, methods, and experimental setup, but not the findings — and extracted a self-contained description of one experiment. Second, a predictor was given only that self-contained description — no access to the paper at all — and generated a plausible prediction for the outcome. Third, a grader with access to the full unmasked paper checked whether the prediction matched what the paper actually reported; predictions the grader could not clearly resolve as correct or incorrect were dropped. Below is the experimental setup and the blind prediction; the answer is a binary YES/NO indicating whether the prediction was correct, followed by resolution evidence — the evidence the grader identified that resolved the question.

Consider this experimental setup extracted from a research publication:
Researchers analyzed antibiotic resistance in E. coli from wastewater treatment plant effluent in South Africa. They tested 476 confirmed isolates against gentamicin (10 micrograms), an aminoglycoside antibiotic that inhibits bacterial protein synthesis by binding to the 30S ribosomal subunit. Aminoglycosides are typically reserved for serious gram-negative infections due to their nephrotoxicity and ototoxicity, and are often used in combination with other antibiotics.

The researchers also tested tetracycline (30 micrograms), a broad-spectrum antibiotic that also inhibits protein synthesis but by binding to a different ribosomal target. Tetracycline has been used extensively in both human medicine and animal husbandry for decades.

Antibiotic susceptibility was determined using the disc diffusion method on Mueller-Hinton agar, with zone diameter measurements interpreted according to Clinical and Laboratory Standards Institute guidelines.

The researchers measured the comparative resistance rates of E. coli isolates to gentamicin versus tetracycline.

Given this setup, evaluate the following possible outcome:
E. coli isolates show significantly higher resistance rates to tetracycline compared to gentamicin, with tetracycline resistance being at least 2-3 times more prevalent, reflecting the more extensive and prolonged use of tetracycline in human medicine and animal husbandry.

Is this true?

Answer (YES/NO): YES